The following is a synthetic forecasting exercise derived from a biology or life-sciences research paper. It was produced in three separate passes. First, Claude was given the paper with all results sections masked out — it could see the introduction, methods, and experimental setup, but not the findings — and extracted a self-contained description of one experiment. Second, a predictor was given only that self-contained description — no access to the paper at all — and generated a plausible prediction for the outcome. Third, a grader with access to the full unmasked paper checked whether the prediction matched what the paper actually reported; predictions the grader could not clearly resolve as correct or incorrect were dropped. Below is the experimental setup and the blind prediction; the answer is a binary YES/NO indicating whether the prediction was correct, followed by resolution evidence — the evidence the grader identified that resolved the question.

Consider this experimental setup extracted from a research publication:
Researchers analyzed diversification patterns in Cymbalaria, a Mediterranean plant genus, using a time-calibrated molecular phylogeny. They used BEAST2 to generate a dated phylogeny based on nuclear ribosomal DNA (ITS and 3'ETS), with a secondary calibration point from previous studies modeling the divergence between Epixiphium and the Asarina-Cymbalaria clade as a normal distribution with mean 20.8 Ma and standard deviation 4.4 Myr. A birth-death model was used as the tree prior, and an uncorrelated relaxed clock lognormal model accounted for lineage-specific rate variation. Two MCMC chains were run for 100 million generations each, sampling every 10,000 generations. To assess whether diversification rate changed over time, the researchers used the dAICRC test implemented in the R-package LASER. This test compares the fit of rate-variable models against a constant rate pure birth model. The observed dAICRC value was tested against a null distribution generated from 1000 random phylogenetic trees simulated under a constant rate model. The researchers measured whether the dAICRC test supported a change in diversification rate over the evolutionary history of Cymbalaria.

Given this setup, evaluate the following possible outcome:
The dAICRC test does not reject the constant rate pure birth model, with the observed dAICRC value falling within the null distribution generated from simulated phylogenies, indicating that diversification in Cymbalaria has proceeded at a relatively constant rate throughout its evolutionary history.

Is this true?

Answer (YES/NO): YES